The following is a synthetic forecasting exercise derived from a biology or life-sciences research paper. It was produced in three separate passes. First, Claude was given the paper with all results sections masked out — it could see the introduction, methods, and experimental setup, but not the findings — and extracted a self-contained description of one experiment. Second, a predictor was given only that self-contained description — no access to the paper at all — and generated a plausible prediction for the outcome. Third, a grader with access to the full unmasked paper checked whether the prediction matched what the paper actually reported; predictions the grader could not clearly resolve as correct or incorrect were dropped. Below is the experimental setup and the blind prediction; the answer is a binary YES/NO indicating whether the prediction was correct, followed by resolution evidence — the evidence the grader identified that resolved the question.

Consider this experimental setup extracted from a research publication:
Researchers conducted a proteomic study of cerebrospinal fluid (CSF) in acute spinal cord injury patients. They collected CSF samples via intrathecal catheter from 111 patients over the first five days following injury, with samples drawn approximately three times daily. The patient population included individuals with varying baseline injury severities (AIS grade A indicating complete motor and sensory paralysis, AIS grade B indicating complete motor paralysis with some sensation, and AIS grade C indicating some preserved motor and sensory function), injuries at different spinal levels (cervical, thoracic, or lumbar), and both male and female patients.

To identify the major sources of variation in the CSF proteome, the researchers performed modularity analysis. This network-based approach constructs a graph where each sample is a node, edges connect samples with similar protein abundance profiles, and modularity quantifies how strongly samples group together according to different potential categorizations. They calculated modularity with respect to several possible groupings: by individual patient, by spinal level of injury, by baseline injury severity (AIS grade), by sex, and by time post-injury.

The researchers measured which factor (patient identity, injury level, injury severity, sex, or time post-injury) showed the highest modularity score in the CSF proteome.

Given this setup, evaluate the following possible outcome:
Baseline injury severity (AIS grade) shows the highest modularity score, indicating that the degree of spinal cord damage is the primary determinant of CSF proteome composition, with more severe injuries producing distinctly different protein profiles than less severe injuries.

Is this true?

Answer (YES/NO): NO